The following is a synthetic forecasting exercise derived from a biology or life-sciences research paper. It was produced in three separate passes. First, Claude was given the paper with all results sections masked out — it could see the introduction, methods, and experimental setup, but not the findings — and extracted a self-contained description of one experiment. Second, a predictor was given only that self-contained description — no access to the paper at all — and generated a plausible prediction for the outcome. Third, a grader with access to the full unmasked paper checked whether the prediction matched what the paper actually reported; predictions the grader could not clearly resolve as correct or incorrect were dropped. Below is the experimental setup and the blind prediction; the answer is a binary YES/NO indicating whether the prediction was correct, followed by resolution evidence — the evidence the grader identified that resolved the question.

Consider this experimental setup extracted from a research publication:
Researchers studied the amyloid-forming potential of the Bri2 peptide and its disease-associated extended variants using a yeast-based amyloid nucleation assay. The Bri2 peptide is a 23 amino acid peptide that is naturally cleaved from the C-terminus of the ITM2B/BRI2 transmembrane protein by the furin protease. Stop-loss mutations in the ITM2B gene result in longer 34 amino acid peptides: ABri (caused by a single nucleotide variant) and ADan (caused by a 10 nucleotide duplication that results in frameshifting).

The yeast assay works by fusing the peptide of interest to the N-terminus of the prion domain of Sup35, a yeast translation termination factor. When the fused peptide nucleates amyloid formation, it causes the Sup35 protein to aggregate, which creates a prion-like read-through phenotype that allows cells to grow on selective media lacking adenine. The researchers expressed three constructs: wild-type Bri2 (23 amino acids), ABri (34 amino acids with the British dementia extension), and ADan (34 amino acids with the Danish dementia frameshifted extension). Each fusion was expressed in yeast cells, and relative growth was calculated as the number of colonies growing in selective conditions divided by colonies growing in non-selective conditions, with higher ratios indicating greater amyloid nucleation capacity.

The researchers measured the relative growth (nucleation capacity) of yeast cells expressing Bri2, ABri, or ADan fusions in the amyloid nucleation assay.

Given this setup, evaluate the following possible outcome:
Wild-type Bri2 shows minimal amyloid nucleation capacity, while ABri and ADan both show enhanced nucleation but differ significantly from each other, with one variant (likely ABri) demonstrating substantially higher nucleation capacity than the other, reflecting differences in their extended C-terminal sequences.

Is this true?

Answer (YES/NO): NO